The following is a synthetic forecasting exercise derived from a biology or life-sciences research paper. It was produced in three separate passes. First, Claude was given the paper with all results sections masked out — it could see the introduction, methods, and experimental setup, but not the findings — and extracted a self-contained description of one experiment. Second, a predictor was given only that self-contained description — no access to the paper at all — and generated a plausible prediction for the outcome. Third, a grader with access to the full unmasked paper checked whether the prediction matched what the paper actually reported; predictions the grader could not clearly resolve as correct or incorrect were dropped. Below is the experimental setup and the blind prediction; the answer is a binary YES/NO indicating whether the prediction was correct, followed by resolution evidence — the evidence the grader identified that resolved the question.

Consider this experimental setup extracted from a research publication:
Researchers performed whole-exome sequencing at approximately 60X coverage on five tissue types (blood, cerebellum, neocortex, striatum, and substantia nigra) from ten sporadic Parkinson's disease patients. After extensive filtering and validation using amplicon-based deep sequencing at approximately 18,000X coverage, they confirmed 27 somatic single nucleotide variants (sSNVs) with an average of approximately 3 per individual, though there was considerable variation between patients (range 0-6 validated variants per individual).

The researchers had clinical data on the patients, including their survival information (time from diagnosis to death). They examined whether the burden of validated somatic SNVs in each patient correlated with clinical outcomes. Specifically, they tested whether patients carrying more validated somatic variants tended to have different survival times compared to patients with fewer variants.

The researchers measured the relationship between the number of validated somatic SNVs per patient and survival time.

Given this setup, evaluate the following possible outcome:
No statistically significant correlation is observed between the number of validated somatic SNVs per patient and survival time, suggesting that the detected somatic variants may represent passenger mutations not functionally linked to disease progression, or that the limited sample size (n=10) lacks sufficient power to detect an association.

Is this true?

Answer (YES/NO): YES